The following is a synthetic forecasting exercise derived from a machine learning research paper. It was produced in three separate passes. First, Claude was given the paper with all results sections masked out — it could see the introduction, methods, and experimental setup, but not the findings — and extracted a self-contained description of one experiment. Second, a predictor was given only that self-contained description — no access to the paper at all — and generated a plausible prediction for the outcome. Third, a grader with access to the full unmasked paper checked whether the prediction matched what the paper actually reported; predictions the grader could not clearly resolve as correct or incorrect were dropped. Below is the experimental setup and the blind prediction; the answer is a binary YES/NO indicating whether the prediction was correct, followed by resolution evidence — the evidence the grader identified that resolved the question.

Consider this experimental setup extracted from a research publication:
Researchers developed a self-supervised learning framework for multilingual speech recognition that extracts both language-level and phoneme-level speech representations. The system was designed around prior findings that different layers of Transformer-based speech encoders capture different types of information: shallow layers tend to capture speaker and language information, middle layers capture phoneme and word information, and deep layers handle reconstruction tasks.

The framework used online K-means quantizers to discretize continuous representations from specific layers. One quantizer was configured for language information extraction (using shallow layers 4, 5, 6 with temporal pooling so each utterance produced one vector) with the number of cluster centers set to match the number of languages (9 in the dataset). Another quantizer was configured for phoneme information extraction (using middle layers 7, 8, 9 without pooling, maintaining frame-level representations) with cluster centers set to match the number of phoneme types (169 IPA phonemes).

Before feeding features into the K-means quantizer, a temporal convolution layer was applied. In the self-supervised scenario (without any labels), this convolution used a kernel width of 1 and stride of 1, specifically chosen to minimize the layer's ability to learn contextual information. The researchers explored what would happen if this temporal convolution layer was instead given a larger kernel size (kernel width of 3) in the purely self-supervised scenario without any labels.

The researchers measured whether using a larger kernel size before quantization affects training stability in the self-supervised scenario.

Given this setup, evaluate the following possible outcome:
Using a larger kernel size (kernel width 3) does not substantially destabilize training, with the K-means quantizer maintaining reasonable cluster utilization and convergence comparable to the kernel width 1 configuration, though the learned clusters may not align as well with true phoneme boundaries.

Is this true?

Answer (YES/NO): NO